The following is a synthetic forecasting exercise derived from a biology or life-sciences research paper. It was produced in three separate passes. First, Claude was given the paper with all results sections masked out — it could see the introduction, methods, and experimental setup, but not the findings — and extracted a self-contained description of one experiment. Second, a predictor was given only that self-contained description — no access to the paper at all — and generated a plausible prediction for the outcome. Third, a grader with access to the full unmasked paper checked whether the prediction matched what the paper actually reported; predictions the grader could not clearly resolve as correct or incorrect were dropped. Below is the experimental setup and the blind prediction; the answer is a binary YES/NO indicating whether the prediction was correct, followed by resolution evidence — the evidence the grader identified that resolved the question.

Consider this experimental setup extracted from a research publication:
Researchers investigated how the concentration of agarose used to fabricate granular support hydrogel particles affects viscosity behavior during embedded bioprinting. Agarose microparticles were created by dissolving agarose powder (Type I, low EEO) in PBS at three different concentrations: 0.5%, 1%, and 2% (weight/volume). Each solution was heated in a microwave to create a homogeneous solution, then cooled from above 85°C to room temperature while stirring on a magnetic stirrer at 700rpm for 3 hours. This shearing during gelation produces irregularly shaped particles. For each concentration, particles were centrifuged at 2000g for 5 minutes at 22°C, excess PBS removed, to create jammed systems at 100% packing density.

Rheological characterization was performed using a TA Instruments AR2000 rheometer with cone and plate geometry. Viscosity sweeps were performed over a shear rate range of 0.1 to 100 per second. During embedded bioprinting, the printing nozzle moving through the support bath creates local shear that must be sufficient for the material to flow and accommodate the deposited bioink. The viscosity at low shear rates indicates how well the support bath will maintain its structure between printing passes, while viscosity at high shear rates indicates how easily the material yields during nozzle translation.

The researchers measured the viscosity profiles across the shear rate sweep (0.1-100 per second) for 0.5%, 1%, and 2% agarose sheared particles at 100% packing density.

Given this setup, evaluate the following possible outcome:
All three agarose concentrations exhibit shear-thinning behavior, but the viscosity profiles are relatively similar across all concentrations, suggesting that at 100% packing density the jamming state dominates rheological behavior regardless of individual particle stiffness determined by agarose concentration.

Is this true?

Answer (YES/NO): NO